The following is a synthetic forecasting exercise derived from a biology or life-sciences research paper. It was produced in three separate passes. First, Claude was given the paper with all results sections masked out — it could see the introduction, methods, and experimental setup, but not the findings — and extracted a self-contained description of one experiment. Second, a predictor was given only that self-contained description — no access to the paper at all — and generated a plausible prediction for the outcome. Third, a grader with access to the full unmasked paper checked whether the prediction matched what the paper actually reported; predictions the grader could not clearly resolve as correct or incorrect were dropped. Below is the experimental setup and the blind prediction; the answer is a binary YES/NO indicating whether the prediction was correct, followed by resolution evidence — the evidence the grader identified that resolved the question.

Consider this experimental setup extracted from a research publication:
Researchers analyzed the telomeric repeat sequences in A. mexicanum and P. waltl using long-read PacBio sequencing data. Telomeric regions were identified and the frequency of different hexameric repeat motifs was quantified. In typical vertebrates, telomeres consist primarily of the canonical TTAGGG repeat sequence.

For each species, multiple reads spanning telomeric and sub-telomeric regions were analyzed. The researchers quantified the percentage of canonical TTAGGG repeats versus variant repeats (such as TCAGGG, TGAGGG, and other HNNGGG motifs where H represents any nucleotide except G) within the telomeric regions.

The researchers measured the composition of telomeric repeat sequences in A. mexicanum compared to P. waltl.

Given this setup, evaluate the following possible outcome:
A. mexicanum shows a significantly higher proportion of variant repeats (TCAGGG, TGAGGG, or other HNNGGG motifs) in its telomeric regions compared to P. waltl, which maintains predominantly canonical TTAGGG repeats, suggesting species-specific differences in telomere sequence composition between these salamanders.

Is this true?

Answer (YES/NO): NO